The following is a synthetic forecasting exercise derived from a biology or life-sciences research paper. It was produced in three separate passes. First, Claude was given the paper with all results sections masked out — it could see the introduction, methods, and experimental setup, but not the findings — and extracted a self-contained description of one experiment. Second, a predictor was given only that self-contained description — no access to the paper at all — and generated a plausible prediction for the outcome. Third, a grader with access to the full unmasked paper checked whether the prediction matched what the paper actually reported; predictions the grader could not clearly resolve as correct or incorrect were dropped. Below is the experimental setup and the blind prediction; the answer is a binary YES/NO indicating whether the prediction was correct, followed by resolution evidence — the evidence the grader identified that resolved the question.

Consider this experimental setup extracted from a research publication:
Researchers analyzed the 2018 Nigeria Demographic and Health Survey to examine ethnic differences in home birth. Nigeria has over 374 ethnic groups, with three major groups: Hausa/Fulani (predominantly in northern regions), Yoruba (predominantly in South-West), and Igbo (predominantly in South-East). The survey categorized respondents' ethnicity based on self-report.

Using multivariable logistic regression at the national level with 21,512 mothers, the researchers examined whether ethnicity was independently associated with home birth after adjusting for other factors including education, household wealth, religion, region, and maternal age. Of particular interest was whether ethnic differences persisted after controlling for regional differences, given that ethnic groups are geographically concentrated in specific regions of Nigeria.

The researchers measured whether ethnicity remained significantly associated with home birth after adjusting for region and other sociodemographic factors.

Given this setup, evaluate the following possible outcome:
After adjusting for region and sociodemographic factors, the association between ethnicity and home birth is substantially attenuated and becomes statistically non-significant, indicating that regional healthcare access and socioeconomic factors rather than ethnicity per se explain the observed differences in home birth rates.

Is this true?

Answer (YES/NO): NO